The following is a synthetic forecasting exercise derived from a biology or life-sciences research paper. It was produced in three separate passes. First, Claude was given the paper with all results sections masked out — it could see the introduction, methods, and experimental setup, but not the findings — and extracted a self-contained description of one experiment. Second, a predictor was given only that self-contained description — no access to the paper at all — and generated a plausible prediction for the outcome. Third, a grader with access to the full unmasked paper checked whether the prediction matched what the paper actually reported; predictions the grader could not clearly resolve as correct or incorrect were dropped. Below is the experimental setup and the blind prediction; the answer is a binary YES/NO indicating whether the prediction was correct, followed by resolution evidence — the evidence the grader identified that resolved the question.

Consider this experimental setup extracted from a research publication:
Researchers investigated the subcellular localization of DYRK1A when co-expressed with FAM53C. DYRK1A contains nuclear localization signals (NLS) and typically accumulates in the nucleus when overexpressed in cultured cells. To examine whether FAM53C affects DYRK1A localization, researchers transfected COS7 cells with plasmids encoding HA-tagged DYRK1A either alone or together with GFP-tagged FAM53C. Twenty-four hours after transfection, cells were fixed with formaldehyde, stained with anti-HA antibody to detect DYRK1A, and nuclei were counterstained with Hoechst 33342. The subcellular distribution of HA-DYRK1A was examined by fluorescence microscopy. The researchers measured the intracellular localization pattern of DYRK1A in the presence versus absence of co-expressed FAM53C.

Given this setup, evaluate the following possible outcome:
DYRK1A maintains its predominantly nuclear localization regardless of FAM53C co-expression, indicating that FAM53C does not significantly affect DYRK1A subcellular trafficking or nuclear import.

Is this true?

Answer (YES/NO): NO